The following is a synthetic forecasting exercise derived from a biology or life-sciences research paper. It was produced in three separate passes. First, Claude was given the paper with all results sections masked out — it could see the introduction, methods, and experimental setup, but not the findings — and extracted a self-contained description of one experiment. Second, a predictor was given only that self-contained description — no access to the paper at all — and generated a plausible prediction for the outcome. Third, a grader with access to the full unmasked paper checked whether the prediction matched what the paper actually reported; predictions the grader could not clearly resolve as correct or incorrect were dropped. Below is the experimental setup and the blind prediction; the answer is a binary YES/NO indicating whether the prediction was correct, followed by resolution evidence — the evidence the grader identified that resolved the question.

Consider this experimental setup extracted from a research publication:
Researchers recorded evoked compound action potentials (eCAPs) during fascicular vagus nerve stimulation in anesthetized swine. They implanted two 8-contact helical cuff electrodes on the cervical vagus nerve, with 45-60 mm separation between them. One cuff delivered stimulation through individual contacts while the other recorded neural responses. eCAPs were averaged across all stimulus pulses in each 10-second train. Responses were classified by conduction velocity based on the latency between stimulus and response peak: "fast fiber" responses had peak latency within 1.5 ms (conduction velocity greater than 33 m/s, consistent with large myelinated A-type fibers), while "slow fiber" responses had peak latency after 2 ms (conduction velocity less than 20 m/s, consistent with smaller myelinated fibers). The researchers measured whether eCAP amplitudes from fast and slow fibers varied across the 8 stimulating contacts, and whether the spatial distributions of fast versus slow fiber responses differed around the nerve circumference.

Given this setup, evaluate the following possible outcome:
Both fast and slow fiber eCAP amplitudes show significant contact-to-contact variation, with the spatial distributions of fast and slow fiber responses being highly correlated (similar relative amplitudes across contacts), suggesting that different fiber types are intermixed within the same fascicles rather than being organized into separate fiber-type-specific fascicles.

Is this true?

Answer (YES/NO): NO